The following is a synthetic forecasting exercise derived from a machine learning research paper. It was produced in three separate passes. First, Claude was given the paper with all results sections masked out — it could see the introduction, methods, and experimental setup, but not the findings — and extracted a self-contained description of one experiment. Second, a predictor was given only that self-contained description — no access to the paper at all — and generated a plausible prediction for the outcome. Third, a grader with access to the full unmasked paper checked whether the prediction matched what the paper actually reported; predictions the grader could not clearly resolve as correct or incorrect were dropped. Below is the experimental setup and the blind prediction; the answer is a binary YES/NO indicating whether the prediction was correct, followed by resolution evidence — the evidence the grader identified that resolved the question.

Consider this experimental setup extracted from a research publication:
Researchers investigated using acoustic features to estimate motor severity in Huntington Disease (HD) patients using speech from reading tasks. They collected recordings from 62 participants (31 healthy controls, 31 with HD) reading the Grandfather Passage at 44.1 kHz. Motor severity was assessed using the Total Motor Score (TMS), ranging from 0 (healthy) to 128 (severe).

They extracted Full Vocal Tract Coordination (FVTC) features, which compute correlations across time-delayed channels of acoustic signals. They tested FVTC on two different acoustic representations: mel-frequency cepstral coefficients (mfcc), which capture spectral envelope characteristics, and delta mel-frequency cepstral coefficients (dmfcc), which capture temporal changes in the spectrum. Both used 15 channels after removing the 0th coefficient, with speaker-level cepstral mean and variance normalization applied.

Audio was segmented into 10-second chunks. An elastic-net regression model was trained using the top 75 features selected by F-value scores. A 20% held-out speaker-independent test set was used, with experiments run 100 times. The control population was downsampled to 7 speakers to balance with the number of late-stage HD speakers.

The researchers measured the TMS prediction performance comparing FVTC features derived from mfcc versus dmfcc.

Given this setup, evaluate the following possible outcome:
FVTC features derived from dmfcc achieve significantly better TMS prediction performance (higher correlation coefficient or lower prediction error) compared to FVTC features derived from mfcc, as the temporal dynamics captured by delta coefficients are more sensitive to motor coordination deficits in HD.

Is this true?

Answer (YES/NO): YES